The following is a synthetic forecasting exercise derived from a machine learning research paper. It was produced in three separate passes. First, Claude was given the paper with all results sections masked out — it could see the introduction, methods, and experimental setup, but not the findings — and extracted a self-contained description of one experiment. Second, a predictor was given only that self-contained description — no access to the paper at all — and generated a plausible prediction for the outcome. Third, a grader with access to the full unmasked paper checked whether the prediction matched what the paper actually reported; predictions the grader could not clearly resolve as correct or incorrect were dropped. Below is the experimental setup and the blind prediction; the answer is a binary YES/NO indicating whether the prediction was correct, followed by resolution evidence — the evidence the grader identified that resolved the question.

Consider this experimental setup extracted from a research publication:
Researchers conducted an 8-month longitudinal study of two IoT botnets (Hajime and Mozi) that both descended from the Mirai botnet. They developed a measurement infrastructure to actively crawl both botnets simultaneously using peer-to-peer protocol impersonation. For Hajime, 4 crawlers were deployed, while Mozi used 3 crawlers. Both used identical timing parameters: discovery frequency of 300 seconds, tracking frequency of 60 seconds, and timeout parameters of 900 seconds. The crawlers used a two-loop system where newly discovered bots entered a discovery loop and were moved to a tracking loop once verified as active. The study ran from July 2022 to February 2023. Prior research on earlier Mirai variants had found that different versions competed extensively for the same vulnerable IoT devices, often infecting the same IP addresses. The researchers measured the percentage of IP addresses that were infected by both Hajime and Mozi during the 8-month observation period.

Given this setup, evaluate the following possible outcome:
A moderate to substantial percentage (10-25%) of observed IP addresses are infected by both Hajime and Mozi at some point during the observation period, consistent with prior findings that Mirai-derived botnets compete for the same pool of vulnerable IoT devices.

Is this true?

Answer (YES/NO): NO